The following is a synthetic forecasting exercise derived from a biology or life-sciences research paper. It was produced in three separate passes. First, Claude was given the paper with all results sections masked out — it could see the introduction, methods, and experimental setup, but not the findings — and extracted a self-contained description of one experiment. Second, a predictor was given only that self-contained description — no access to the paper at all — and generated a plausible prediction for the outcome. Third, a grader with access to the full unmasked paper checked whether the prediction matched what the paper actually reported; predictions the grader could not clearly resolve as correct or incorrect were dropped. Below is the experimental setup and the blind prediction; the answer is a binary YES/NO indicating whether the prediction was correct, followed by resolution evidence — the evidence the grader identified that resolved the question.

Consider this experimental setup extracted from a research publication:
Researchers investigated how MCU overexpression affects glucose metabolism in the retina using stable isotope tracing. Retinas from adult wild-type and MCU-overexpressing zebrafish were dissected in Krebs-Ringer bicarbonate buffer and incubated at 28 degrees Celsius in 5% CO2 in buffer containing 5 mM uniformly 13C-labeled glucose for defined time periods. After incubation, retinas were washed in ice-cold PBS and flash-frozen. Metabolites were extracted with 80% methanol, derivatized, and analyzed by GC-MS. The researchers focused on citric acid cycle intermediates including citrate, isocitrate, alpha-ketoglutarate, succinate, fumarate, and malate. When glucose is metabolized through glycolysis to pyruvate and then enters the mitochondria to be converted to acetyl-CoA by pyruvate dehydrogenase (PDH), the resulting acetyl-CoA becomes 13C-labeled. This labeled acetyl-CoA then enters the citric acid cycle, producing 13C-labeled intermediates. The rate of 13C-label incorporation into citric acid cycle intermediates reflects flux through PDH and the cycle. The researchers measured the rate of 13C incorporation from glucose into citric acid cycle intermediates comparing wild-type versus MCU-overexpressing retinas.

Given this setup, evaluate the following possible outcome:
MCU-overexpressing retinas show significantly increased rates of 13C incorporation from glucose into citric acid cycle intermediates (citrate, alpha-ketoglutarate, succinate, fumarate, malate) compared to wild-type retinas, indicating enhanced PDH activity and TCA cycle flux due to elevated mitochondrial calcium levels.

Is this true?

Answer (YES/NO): NO